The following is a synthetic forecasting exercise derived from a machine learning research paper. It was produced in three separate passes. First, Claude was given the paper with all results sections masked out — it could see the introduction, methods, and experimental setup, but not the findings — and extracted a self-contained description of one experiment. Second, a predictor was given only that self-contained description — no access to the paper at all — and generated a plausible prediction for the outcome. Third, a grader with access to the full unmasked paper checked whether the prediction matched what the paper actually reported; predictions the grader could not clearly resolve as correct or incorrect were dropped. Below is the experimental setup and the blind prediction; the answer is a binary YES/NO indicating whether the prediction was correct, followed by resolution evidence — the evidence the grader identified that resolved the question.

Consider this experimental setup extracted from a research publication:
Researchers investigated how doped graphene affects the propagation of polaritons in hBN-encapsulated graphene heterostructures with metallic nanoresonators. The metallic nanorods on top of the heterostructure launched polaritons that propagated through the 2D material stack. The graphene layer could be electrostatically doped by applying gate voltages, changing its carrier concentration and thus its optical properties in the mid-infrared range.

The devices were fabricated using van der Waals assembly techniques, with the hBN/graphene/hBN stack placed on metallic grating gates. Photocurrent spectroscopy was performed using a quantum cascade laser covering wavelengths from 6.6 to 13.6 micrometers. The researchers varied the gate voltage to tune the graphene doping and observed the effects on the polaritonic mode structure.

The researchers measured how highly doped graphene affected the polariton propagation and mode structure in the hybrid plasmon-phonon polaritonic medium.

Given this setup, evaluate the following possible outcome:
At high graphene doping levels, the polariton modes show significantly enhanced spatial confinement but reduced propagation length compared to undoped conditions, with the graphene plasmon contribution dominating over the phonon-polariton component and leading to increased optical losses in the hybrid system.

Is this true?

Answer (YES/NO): NO